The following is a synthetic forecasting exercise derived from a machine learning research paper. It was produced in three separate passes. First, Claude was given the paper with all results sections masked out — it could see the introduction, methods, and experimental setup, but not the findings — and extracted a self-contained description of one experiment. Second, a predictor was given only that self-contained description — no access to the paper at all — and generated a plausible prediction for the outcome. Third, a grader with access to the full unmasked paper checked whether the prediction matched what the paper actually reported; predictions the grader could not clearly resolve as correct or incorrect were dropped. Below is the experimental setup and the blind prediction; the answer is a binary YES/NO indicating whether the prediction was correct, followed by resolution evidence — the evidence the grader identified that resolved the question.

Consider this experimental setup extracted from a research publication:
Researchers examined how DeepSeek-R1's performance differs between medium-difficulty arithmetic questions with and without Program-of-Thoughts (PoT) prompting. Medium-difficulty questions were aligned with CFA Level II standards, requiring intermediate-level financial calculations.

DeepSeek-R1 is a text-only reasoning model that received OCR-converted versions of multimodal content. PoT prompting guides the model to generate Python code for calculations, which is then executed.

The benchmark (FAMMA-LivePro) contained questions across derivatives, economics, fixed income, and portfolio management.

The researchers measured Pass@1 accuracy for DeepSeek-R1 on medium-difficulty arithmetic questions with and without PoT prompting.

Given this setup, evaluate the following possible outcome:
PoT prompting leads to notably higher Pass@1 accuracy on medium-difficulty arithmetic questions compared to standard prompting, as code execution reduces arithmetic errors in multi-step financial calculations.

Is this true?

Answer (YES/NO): YES